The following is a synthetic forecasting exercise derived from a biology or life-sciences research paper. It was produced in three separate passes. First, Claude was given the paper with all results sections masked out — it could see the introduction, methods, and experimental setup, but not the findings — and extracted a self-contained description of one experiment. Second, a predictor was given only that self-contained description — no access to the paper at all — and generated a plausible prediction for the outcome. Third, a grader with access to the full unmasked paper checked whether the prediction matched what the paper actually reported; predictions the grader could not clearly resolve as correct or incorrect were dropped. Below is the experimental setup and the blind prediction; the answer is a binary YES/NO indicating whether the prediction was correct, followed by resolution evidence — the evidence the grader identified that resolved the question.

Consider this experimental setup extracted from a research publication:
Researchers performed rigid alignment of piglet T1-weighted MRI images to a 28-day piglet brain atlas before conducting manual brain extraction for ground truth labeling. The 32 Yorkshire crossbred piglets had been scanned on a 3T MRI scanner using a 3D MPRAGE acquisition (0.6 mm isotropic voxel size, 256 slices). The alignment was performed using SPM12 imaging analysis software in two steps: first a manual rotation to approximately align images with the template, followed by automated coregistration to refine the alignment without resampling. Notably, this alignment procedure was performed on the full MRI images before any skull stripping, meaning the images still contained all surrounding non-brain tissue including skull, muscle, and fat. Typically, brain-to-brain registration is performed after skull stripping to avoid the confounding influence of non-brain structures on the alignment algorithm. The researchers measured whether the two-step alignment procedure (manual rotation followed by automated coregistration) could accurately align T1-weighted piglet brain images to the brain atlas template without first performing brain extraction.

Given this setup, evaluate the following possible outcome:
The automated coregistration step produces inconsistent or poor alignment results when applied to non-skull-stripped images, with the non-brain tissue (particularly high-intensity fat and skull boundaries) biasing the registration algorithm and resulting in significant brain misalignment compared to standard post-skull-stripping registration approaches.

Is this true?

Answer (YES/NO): NO